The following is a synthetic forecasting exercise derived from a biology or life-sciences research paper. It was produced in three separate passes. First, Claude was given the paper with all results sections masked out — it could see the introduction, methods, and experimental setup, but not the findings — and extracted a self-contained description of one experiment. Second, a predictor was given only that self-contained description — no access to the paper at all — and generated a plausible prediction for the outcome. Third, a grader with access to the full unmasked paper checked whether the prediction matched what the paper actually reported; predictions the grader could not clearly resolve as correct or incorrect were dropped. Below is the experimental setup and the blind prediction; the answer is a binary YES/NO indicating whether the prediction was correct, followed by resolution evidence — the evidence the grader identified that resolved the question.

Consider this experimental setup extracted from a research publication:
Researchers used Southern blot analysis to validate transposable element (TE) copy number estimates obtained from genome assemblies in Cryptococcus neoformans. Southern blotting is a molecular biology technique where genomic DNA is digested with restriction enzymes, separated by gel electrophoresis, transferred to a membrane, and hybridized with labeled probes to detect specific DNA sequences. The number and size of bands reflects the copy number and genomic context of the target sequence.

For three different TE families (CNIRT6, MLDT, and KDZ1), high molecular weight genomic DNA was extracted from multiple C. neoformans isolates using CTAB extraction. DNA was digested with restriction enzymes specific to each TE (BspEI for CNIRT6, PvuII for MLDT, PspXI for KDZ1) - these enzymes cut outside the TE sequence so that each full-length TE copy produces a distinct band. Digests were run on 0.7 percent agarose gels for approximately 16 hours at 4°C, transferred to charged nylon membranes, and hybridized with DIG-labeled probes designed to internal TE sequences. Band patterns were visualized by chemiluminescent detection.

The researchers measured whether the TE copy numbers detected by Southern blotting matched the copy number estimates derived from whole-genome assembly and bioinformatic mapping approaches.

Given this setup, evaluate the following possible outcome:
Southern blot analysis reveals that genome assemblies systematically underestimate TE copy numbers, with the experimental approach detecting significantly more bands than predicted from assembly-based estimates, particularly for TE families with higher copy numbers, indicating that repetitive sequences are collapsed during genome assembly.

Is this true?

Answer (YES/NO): NO